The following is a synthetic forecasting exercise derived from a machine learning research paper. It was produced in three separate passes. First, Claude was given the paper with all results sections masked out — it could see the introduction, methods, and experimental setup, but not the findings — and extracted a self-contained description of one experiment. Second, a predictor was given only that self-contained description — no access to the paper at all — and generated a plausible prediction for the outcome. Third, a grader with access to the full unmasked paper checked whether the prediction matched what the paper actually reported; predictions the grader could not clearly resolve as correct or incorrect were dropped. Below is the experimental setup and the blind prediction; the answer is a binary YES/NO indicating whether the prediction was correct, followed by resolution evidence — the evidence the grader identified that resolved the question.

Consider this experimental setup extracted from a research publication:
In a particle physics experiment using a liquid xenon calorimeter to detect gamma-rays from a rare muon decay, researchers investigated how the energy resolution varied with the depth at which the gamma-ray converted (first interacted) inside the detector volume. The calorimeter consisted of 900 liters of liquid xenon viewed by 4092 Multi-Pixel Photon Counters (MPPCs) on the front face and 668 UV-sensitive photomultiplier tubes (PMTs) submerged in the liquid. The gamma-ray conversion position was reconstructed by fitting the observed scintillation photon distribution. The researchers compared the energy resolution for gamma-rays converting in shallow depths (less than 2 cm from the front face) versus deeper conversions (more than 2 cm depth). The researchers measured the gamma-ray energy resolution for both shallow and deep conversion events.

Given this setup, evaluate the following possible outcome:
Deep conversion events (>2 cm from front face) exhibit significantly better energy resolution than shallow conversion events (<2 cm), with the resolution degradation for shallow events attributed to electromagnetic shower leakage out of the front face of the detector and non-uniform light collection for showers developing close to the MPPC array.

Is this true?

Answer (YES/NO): NO